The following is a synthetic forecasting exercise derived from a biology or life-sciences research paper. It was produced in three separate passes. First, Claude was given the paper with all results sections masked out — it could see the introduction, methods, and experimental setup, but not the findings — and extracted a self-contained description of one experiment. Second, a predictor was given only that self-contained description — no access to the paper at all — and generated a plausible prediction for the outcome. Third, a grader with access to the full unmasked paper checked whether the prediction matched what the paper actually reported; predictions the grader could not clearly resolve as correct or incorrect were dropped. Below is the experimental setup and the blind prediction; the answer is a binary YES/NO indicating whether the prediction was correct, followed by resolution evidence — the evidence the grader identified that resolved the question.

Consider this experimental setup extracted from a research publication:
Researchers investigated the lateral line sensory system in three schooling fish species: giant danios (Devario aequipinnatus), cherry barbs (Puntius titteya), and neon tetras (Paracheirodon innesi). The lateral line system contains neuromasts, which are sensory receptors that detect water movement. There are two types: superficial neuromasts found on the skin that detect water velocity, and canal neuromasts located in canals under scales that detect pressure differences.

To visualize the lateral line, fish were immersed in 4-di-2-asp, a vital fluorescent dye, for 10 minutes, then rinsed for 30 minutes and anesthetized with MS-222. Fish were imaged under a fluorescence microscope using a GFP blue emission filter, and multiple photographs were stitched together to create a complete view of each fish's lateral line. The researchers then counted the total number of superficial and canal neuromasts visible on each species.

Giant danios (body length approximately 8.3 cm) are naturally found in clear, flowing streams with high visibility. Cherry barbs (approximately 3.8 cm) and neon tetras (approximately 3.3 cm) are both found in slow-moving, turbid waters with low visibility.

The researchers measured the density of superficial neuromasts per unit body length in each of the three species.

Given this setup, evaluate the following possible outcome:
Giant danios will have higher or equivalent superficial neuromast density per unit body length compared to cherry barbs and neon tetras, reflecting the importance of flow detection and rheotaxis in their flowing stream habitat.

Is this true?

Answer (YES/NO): NO